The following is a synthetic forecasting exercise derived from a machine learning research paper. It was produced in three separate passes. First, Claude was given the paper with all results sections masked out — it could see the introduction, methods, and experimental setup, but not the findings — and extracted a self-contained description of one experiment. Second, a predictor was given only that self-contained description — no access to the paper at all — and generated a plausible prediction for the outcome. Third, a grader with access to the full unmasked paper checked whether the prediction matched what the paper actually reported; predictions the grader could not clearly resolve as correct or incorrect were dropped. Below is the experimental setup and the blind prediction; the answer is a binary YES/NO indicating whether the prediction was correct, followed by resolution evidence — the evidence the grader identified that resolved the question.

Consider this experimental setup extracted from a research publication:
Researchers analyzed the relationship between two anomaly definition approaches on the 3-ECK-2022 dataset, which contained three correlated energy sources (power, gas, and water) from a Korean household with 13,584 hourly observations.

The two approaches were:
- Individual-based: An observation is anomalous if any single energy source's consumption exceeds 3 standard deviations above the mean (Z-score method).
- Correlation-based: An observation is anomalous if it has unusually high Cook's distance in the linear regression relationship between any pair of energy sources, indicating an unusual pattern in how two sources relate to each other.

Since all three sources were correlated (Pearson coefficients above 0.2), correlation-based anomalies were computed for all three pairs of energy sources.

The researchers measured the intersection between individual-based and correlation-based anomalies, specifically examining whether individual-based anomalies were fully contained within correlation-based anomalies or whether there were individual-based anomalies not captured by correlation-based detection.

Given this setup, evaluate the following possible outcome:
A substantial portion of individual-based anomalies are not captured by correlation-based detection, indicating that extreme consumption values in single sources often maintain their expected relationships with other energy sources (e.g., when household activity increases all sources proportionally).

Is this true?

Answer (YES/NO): NO